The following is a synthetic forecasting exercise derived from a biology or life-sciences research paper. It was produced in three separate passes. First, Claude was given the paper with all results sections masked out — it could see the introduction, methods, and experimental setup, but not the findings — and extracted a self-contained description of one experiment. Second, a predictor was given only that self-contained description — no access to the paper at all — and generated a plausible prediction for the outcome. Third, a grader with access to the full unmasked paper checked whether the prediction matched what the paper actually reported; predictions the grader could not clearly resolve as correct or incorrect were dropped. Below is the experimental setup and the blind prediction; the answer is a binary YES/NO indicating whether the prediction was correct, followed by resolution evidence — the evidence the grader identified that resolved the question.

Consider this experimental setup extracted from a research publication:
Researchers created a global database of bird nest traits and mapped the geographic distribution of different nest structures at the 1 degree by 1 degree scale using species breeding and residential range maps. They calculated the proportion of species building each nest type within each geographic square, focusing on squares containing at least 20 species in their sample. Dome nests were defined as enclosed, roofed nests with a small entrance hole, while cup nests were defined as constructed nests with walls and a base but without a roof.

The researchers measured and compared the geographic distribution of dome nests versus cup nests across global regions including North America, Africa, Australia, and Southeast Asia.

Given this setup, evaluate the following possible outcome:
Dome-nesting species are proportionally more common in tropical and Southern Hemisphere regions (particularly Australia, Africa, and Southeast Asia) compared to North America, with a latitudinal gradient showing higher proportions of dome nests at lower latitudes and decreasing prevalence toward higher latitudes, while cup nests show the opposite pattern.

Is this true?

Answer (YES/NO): NO